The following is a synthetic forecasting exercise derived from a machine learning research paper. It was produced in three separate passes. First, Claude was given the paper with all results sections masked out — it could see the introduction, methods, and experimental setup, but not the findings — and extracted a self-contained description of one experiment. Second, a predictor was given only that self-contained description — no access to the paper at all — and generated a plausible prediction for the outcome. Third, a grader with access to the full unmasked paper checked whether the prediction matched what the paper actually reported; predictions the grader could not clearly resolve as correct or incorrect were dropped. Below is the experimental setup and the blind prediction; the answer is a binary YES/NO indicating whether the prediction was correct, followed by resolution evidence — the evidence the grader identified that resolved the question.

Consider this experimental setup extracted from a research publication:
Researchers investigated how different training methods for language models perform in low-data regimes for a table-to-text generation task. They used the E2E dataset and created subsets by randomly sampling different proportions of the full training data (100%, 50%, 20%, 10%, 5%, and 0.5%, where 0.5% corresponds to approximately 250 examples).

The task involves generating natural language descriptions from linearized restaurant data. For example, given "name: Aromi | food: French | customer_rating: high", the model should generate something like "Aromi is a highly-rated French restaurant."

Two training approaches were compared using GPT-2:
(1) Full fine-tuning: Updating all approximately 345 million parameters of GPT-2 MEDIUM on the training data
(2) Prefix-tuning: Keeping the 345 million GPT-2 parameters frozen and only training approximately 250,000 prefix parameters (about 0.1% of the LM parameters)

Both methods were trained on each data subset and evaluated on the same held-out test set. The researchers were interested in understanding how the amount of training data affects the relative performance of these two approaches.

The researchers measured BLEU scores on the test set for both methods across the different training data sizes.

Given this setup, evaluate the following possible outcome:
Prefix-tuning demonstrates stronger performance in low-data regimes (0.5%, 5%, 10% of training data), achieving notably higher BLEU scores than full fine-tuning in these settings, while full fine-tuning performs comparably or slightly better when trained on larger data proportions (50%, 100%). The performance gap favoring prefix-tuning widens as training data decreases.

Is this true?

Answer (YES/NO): NO